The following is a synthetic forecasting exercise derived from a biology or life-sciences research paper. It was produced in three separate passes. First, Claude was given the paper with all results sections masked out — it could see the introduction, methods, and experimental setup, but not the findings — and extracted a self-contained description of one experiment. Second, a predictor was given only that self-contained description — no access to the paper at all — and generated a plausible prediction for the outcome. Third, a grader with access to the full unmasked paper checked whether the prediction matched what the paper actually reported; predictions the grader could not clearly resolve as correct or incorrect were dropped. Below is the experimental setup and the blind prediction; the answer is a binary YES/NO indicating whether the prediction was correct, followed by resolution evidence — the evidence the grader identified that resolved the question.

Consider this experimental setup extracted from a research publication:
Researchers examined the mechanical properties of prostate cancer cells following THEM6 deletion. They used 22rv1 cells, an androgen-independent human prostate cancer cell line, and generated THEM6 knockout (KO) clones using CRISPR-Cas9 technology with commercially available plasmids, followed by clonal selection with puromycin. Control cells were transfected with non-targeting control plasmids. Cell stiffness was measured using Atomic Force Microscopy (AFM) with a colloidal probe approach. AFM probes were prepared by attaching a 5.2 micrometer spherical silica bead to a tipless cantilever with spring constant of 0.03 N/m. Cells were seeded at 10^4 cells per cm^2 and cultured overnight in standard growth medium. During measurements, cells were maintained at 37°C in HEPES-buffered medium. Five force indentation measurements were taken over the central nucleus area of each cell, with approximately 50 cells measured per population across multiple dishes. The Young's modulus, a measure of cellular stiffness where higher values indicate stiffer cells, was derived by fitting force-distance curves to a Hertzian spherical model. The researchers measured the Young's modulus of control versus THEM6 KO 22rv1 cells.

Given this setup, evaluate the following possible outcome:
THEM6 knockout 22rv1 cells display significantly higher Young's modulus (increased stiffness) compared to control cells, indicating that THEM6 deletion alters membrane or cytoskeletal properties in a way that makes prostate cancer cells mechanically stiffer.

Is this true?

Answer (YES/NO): YES